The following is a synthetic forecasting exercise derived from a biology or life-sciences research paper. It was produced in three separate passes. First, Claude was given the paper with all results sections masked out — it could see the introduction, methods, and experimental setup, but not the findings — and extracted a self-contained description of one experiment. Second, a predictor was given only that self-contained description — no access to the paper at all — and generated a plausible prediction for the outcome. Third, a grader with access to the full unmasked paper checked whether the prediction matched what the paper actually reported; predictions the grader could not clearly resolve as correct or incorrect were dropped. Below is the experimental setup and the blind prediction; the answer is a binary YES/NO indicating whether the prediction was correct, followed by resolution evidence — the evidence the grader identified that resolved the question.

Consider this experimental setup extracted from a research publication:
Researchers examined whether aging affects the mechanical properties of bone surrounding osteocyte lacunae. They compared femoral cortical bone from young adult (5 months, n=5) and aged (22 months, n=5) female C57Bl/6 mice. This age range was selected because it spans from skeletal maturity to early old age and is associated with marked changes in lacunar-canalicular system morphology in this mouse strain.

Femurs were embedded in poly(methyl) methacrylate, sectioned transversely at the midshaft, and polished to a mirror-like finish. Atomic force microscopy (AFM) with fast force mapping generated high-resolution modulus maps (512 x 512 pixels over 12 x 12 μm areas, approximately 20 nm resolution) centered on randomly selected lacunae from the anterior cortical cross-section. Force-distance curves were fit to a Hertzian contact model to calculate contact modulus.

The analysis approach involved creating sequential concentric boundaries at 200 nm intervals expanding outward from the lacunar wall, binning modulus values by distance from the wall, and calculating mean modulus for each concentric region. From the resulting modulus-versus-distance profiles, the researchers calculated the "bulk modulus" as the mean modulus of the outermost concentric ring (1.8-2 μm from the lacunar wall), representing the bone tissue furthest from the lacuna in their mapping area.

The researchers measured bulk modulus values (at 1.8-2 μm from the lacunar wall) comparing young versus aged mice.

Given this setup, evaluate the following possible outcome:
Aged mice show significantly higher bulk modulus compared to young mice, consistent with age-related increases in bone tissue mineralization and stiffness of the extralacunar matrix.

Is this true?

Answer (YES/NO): NO